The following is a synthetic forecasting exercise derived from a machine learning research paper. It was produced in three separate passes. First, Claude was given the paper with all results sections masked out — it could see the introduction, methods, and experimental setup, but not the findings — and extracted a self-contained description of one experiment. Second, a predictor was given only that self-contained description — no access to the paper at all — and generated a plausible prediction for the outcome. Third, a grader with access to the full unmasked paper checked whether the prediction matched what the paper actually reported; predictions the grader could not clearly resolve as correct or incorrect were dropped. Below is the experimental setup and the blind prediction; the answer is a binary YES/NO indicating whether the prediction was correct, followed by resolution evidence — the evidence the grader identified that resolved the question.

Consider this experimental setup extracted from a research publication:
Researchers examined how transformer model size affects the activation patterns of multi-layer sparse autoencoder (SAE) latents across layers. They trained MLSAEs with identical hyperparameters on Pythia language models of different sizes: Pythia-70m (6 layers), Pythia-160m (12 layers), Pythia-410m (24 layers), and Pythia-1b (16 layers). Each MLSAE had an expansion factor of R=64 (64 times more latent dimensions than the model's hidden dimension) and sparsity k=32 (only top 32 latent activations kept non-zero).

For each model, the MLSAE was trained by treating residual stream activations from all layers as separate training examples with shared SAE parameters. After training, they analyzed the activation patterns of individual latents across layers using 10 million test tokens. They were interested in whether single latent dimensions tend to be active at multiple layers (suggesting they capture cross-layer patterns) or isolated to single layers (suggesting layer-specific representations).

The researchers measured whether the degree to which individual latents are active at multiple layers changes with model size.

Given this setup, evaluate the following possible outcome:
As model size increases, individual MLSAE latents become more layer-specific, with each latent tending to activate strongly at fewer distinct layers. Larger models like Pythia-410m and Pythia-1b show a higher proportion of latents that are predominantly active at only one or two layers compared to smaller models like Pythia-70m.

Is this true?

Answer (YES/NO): NO